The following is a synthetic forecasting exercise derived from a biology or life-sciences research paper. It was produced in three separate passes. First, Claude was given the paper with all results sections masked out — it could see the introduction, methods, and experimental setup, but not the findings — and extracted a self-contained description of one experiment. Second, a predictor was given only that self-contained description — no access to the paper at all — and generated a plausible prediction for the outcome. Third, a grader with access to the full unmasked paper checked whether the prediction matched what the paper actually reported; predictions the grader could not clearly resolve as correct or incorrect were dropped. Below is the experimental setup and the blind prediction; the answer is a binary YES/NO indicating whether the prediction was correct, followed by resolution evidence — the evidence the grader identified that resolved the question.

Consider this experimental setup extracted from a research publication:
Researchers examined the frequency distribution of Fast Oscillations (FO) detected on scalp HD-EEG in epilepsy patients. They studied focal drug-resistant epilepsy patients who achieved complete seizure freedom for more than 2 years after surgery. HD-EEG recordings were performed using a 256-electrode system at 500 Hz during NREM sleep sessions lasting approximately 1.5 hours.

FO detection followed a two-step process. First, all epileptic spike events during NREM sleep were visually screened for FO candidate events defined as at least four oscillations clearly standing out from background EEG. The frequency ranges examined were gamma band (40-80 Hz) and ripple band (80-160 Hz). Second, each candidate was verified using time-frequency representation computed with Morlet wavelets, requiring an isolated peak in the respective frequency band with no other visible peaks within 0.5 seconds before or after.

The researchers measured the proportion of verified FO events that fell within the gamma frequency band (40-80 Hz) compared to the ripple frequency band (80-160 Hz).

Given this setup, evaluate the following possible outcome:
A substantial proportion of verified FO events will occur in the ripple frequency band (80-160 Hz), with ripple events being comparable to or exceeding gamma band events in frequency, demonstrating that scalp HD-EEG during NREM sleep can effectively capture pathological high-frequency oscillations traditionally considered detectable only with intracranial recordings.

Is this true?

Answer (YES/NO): NO